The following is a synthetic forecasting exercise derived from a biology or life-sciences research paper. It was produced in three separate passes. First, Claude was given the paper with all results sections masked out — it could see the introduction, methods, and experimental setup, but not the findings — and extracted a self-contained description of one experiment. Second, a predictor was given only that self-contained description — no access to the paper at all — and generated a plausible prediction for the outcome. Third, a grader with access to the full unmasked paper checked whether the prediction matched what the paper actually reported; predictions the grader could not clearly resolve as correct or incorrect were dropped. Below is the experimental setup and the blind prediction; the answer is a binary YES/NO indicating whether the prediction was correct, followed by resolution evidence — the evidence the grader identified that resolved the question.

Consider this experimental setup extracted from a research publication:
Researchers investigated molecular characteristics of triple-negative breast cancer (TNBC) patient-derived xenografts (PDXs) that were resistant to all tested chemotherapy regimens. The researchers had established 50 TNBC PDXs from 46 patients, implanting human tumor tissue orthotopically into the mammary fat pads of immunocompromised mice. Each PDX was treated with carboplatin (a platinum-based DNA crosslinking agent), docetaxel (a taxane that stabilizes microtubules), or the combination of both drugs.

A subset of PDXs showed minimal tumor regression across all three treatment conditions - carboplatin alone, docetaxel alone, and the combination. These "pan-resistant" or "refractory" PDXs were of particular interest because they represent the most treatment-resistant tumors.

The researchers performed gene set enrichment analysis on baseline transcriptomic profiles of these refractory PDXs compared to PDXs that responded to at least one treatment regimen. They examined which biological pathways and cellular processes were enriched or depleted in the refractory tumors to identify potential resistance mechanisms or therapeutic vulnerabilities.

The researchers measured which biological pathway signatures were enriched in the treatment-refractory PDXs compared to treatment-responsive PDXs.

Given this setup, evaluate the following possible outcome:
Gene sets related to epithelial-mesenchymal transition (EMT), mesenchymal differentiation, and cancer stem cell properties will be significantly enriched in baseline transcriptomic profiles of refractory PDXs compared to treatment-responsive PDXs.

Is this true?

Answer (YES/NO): NO